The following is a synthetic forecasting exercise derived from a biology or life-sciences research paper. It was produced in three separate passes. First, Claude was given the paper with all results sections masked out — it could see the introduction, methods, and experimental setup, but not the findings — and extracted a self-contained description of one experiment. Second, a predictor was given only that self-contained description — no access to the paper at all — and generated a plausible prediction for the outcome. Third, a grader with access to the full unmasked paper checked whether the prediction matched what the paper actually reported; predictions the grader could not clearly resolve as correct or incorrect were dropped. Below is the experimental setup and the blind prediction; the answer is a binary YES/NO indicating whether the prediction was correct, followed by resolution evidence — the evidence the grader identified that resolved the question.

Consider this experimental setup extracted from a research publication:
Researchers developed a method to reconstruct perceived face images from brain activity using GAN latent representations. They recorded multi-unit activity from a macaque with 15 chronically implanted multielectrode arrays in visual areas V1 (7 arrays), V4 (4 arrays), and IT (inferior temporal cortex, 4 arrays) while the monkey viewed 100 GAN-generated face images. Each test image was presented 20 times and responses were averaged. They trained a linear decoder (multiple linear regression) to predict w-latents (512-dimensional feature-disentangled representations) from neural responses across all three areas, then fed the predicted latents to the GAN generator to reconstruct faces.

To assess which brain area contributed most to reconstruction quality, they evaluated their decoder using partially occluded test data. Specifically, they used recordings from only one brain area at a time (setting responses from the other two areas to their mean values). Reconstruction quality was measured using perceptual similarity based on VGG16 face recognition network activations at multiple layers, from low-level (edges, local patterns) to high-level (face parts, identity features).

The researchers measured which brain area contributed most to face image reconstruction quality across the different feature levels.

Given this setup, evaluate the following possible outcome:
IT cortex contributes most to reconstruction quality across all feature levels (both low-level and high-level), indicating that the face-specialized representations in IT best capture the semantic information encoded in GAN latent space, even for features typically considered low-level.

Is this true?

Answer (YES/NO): YES